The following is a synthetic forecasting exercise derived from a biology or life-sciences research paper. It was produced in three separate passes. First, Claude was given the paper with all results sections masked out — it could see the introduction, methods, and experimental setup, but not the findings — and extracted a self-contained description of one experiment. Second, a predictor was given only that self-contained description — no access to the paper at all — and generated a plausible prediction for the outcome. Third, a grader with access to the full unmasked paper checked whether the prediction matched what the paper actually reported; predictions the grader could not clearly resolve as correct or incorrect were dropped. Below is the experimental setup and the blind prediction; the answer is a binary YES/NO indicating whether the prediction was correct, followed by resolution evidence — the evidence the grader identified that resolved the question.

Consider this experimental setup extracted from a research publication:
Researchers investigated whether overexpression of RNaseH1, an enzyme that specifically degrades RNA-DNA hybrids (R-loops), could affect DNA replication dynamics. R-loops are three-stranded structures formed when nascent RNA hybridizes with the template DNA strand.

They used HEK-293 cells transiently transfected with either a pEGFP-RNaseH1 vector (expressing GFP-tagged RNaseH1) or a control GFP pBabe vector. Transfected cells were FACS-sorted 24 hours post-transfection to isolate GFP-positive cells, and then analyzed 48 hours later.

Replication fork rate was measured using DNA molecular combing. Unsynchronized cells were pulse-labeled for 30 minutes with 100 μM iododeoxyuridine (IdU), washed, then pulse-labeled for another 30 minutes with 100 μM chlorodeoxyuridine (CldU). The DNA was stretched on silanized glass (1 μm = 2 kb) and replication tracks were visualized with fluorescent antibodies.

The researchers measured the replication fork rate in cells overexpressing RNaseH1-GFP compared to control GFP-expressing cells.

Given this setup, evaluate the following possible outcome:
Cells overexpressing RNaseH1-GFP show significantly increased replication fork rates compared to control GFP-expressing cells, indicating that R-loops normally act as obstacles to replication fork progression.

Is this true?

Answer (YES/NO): YES